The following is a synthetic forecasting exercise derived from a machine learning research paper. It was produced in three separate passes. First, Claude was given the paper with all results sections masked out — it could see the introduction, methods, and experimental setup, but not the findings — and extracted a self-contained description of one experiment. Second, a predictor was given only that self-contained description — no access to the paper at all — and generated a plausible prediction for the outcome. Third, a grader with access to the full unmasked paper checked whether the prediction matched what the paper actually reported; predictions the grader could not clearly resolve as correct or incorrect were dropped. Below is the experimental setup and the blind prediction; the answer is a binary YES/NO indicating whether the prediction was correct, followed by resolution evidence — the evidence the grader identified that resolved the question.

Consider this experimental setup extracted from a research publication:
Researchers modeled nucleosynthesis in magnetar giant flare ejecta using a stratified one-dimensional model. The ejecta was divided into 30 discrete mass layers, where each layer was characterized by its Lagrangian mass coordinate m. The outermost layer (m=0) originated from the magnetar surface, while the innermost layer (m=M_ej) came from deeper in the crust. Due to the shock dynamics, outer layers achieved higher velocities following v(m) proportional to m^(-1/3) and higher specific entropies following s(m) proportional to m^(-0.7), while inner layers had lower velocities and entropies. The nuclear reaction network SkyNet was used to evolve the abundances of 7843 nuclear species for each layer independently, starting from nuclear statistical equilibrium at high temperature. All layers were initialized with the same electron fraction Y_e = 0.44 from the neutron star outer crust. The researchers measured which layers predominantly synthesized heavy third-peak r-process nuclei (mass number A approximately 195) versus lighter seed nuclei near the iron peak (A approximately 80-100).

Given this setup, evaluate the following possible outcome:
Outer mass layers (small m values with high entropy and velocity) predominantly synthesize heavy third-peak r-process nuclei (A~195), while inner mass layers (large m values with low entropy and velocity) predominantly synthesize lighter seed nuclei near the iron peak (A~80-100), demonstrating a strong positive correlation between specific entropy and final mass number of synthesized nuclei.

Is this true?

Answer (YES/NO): NO